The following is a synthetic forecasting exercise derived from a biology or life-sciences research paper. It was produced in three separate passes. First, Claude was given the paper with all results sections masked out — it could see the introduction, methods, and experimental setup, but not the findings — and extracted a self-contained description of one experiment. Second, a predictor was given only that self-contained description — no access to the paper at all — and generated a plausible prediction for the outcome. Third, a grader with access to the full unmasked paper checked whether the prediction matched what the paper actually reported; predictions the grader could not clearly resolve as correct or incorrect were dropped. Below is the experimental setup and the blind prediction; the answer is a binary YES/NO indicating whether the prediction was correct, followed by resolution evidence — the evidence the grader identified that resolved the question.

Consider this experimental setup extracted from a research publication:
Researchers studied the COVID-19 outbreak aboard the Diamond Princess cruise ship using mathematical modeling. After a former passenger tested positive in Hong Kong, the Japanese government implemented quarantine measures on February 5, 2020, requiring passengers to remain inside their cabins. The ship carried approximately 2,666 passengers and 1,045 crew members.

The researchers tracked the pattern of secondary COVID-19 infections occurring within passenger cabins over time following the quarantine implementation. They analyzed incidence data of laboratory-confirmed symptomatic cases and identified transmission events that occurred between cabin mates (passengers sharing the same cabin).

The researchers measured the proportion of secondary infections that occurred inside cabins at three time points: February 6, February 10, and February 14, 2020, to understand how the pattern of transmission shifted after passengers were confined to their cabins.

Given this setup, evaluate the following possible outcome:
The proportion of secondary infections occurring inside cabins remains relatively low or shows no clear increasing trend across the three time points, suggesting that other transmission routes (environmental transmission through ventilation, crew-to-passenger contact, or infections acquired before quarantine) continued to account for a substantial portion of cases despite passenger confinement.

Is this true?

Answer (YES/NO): NO